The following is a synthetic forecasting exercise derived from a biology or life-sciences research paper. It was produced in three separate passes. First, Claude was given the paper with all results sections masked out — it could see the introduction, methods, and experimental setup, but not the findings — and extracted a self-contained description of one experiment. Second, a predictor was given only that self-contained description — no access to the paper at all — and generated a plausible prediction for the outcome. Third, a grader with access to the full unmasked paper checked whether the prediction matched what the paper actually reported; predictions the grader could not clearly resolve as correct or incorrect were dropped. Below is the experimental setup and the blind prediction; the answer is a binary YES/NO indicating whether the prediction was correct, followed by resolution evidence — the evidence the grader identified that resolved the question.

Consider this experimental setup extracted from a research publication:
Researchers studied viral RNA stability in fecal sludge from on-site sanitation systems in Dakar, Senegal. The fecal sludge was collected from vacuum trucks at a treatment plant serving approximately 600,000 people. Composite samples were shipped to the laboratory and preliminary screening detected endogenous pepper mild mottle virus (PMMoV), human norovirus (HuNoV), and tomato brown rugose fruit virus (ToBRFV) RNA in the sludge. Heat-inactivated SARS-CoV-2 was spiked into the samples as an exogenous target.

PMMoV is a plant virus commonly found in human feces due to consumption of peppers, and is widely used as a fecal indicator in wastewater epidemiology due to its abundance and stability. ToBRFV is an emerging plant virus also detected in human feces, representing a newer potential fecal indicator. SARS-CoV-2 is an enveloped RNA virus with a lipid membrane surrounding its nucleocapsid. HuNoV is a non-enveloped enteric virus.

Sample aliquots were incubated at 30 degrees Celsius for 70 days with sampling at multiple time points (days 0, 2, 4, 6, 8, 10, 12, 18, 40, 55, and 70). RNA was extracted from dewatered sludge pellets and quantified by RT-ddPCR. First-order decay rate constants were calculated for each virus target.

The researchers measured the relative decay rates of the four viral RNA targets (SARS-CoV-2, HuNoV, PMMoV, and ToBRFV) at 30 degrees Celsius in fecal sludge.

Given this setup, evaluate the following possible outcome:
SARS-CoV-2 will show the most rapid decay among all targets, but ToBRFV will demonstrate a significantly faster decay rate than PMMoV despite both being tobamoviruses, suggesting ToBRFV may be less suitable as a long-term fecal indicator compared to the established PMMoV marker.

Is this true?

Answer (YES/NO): YES